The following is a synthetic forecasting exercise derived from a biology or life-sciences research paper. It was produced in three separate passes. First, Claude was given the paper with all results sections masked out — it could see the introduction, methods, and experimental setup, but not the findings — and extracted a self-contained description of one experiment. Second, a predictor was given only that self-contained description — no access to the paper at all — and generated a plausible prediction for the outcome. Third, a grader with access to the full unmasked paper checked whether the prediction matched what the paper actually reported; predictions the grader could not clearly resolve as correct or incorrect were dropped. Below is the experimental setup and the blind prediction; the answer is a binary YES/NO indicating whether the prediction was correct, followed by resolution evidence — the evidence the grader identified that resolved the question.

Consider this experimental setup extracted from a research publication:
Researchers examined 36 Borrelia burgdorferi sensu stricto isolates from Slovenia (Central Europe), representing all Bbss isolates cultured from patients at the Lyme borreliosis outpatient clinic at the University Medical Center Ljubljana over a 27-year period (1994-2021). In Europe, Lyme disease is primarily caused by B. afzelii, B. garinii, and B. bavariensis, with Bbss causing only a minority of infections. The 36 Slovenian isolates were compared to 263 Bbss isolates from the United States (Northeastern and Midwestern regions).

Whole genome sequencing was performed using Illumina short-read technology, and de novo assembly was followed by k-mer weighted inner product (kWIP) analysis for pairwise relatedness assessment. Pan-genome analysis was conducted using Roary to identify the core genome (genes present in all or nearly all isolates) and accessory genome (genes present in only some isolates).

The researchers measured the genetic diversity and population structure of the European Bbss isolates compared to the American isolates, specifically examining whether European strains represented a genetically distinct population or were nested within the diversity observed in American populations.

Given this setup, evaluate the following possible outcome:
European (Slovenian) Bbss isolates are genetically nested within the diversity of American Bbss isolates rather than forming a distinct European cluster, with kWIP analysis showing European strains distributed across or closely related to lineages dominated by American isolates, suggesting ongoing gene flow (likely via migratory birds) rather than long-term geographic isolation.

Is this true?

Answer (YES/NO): NO